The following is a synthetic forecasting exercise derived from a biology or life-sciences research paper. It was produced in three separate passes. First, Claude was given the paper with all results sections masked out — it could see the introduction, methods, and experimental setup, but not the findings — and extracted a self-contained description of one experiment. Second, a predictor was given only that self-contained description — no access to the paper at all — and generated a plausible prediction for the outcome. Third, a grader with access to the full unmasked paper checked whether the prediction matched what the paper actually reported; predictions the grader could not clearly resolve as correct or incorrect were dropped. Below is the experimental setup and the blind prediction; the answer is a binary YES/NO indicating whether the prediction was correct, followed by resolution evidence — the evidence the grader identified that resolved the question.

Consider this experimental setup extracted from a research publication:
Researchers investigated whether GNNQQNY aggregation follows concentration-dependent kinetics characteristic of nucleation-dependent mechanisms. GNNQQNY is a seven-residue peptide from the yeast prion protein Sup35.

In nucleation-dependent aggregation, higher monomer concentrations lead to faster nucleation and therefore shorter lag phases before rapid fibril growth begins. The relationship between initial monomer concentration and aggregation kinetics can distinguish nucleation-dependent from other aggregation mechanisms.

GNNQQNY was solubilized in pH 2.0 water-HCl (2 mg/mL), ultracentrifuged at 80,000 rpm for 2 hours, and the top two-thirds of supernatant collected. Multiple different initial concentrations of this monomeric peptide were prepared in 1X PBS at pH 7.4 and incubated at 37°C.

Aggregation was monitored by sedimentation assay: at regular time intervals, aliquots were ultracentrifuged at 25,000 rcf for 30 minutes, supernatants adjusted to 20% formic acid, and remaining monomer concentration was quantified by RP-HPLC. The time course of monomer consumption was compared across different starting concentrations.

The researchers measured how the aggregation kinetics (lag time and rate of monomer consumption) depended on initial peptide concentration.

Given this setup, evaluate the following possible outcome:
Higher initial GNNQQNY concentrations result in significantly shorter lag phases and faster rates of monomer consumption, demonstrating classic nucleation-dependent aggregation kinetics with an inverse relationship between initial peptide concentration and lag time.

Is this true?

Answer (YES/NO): YES